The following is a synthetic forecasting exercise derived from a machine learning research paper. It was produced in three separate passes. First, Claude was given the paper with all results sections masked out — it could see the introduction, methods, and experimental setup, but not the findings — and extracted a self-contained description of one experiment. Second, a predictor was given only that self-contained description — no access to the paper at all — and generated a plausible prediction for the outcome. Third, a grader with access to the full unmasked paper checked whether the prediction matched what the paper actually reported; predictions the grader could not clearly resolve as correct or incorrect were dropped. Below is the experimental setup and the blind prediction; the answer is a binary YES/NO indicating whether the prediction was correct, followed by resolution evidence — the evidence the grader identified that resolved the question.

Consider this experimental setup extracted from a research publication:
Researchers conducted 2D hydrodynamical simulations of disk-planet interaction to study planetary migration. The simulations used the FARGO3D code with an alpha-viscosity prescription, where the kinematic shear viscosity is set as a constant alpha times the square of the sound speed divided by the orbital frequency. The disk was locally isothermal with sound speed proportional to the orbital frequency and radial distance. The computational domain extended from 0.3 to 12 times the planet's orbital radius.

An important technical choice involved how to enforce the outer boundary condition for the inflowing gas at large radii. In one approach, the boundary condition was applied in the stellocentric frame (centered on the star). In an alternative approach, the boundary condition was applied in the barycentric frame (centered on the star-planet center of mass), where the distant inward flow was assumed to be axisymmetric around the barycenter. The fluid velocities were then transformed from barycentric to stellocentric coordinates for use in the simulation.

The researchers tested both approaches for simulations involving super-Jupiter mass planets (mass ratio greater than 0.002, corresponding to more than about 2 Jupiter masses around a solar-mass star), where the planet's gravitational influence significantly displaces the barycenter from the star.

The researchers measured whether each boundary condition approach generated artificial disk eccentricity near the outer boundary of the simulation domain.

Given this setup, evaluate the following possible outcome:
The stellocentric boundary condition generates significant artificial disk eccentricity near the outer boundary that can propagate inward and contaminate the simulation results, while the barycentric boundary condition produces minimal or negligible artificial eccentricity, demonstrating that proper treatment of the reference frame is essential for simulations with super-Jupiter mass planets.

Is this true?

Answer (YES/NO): YES